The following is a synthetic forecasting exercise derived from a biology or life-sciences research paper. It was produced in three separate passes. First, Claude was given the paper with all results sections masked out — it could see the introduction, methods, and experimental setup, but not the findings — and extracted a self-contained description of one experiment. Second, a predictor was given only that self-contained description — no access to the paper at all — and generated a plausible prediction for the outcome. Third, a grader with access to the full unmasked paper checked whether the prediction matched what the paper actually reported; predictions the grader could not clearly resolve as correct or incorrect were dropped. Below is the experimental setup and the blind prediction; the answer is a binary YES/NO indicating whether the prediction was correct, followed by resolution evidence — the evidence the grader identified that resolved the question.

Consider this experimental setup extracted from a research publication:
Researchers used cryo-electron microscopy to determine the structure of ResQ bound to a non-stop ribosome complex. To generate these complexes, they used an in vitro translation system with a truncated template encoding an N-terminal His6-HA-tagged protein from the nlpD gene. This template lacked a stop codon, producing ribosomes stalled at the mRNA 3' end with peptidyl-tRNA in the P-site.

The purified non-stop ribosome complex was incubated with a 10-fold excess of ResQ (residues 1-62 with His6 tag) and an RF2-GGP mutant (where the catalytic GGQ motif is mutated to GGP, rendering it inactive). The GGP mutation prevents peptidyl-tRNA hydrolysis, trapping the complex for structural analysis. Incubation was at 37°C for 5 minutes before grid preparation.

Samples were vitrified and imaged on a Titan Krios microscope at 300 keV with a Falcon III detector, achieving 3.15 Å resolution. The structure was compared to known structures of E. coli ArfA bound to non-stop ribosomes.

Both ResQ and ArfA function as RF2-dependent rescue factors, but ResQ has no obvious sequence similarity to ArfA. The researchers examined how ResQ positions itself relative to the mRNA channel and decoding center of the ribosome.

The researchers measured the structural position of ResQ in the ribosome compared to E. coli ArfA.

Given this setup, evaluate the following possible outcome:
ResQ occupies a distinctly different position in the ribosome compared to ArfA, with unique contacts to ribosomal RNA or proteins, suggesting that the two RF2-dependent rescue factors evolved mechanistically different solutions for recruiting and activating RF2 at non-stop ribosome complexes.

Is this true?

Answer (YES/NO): NO